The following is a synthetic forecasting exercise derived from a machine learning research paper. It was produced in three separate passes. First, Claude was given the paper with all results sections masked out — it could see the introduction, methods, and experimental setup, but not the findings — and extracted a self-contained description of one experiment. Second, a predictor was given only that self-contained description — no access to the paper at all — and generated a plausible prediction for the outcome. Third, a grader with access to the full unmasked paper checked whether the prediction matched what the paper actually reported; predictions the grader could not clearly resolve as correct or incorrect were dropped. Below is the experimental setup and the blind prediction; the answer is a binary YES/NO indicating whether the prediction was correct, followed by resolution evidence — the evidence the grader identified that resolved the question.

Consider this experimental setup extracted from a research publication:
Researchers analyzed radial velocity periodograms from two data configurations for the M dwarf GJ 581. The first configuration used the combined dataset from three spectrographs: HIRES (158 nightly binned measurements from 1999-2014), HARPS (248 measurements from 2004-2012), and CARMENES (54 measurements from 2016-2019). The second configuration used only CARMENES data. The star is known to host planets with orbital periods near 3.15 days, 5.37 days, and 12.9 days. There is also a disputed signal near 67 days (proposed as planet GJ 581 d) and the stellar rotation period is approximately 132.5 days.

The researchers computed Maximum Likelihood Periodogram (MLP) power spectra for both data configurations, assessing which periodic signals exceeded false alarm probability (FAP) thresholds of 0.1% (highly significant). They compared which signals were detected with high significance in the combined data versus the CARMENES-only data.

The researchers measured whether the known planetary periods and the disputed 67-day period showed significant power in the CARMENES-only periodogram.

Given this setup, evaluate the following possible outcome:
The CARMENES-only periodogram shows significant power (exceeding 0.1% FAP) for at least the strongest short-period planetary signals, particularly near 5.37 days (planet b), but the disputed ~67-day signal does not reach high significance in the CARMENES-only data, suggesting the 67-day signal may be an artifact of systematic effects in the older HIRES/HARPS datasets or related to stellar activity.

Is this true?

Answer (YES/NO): YES